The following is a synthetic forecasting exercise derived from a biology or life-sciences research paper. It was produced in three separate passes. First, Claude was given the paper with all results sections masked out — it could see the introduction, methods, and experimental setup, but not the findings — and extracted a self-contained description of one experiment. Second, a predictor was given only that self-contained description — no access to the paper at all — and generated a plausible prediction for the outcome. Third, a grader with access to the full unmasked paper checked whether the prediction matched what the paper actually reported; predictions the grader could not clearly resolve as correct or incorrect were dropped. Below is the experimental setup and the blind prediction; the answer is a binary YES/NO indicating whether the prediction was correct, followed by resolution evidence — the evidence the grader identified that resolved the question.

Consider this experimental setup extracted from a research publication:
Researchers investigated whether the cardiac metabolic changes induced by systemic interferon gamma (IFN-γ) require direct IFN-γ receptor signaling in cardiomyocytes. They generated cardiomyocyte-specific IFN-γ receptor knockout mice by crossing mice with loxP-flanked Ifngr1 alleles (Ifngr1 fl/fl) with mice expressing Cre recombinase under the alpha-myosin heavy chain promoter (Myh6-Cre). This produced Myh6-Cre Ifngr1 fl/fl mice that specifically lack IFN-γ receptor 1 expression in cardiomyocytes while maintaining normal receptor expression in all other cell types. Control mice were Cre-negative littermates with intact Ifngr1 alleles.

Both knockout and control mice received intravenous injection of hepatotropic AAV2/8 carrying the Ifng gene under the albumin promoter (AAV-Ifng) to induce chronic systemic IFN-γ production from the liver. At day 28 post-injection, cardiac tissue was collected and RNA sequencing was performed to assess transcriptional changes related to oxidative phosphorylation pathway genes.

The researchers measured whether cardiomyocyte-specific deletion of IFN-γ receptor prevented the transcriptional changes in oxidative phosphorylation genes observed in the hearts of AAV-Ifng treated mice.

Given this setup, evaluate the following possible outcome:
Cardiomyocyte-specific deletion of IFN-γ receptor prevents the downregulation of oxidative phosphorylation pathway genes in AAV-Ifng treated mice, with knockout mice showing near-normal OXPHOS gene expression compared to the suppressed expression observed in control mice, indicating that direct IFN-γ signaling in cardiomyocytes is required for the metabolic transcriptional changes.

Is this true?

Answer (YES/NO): YES